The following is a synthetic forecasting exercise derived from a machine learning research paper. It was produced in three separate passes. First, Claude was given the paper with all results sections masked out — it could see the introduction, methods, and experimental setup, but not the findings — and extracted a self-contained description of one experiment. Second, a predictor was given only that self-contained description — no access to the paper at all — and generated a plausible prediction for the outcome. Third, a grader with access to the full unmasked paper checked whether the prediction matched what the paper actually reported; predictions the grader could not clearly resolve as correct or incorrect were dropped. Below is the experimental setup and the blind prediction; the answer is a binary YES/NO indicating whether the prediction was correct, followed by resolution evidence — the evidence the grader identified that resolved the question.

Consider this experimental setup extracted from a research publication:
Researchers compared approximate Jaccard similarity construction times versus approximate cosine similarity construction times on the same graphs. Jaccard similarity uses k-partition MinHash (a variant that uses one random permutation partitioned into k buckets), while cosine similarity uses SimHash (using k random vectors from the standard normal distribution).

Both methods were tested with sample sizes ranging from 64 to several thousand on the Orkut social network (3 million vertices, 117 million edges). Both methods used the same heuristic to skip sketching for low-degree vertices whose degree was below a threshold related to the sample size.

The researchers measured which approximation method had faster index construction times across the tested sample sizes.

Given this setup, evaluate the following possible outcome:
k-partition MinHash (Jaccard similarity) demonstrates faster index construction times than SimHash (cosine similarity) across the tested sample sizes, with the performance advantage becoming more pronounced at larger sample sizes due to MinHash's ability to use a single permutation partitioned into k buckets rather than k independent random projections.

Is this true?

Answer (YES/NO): YES